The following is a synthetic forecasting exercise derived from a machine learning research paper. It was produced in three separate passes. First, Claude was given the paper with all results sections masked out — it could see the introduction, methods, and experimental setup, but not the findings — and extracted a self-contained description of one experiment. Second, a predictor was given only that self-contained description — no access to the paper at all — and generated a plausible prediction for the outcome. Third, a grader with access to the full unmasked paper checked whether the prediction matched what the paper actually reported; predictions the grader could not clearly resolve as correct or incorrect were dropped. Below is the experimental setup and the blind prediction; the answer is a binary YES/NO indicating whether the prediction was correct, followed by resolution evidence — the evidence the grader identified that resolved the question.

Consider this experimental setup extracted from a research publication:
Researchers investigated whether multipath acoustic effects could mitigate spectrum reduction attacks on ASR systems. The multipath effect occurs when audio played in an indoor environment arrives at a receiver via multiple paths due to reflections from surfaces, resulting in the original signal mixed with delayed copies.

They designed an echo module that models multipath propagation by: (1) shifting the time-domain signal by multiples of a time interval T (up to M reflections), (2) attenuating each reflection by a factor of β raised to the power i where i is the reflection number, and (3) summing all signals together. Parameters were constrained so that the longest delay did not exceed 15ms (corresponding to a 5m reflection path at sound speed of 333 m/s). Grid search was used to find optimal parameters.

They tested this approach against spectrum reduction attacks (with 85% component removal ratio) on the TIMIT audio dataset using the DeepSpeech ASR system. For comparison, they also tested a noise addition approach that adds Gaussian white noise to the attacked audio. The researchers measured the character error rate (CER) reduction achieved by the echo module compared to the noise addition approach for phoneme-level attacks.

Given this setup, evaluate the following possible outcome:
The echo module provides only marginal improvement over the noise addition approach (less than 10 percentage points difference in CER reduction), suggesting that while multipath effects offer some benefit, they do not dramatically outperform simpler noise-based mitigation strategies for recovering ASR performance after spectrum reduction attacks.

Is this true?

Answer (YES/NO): NO